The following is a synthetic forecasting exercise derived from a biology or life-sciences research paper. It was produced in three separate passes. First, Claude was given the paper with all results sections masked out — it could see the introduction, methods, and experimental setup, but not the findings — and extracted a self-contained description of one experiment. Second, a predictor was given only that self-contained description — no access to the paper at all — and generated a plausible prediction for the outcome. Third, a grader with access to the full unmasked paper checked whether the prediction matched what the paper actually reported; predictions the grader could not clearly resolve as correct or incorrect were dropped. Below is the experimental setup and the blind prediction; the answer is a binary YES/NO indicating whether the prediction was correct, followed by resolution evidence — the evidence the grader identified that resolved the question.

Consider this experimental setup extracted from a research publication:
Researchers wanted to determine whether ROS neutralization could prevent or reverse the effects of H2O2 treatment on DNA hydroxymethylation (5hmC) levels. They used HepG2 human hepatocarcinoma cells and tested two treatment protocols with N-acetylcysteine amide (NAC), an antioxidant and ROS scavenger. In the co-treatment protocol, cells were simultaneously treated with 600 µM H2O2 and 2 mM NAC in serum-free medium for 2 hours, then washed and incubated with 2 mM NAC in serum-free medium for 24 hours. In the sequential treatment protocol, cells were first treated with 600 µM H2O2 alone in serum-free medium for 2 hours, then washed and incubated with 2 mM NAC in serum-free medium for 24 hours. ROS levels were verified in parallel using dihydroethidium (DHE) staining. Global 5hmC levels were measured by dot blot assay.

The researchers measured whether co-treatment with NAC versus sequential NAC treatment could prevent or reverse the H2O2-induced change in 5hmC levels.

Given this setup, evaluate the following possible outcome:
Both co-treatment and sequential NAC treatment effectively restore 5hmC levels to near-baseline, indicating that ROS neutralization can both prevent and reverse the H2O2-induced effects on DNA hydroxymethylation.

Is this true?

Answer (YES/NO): NO